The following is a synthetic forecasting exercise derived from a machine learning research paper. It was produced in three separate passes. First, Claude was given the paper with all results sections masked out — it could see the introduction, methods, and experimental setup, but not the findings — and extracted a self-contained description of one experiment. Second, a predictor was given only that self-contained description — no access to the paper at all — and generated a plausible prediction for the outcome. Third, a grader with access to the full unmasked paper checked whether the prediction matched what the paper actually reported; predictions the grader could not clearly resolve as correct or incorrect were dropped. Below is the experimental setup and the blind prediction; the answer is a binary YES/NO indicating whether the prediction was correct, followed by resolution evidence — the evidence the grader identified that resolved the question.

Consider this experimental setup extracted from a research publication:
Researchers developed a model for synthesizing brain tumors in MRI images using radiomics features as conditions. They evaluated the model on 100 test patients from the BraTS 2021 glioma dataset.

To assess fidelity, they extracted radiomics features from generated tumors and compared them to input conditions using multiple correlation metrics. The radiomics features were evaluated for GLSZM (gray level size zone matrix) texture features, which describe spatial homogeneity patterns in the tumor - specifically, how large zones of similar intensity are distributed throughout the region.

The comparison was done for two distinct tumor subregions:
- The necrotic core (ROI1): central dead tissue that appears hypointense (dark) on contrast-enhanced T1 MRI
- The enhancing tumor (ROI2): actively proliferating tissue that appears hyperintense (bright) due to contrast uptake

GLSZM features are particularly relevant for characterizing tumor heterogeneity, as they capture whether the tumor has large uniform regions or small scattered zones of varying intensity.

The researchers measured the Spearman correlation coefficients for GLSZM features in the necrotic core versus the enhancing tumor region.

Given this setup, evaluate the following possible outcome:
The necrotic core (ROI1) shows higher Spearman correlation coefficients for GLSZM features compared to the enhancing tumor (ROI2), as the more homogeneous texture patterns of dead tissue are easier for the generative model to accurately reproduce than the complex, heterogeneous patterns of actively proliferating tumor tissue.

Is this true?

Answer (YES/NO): NO